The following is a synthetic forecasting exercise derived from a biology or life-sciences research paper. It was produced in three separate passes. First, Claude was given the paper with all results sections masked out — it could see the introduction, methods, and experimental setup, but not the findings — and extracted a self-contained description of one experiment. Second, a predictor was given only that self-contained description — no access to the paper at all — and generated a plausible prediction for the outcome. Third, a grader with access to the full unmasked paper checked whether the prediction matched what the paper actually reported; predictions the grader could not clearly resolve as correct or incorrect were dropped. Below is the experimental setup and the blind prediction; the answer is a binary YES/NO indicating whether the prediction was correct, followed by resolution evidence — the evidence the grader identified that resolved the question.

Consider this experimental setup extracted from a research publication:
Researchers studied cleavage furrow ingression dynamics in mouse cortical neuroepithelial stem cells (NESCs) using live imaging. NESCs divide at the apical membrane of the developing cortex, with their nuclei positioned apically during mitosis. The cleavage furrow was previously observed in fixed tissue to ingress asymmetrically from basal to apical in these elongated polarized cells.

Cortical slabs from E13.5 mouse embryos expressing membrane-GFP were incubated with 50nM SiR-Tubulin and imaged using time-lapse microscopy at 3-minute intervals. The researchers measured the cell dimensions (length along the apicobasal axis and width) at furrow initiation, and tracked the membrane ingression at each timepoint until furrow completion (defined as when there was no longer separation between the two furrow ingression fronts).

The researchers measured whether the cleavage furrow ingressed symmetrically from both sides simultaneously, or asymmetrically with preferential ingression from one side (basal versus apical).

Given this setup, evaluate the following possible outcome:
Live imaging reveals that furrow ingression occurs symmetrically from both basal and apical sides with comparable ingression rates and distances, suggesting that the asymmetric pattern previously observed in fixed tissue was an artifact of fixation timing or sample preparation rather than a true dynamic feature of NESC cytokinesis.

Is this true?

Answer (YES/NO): NO